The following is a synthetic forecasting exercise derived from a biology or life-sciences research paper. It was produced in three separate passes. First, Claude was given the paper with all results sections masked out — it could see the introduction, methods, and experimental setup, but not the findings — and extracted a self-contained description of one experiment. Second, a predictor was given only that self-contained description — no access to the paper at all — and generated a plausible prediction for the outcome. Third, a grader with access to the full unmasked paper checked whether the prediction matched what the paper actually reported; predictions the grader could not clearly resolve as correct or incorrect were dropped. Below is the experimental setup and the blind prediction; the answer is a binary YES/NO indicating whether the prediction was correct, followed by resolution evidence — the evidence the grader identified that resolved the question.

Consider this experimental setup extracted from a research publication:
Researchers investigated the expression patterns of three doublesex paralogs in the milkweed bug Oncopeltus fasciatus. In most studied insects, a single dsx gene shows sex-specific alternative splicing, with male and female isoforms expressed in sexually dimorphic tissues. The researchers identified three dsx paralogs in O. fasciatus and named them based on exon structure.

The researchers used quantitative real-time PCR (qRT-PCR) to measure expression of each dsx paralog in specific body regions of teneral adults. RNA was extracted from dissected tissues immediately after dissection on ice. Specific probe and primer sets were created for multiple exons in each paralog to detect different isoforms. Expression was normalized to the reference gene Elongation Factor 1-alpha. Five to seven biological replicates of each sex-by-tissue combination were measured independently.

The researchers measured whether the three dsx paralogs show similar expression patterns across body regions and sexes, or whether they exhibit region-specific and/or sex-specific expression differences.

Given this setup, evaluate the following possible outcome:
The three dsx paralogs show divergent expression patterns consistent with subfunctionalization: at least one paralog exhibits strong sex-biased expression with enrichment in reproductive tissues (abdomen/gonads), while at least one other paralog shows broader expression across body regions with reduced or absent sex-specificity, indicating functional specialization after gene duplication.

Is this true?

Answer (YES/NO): NO